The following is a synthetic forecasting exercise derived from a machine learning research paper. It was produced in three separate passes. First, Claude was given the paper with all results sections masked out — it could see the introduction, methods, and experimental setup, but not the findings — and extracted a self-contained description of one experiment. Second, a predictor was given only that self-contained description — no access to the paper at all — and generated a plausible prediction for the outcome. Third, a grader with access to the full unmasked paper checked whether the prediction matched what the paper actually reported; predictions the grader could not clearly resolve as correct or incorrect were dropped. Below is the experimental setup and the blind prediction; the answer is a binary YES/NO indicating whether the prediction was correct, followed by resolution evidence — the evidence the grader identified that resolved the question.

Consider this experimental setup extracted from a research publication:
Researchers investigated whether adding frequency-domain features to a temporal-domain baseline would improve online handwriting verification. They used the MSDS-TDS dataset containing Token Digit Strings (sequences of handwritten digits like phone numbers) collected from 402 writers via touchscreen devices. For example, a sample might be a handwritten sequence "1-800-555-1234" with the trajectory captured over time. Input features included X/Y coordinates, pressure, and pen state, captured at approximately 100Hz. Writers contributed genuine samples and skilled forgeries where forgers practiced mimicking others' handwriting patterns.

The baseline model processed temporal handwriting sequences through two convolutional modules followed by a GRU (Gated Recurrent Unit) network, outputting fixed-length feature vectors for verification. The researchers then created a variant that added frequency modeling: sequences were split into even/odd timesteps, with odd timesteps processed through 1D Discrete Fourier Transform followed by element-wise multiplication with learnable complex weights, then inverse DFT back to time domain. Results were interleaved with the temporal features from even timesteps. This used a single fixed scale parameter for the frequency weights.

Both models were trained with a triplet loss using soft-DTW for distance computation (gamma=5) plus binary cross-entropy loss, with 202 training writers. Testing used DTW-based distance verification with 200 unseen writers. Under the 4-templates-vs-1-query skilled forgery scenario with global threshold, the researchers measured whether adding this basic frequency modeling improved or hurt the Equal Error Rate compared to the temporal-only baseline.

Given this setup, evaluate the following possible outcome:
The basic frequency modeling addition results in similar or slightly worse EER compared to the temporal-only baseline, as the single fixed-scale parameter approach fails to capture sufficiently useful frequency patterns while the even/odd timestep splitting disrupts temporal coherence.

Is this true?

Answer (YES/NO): YES